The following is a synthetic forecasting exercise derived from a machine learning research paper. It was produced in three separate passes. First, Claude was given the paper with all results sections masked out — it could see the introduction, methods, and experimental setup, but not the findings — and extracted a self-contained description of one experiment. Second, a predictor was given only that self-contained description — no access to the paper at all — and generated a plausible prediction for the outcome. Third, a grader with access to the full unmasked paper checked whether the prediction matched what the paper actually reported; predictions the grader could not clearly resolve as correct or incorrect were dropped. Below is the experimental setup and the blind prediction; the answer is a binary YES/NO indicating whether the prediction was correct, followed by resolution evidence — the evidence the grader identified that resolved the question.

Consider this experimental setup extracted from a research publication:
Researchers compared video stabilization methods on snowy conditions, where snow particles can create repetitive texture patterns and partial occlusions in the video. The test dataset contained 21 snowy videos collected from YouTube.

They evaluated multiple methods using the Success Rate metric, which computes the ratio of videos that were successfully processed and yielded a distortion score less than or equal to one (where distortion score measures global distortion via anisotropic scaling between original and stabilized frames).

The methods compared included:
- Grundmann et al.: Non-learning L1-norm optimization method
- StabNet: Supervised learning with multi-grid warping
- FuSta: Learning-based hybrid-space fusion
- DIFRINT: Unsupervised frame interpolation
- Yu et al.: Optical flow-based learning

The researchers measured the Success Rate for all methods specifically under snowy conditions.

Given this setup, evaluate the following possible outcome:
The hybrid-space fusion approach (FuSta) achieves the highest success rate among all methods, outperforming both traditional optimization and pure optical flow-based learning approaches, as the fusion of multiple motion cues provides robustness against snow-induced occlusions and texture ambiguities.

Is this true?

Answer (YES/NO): NO